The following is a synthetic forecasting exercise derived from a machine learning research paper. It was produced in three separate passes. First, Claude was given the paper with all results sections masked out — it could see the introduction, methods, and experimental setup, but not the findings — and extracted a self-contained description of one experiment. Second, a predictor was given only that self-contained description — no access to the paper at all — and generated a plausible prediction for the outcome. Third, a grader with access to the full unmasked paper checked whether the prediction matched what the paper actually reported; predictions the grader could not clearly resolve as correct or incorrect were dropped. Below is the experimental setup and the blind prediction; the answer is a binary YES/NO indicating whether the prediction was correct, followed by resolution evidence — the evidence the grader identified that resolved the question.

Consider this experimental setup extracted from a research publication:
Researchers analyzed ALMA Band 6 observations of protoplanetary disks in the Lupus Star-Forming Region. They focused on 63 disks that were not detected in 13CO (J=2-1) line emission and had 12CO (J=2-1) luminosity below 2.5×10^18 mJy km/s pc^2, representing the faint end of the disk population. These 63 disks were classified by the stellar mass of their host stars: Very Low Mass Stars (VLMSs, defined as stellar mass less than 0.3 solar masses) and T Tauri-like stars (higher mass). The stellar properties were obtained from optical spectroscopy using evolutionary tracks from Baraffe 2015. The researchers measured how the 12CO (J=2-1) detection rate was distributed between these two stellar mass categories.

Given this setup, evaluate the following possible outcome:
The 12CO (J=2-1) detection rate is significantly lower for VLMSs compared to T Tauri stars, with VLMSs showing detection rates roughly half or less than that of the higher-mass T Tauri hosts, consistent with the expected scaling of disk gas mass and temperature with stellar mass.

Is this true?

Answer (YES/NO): YES